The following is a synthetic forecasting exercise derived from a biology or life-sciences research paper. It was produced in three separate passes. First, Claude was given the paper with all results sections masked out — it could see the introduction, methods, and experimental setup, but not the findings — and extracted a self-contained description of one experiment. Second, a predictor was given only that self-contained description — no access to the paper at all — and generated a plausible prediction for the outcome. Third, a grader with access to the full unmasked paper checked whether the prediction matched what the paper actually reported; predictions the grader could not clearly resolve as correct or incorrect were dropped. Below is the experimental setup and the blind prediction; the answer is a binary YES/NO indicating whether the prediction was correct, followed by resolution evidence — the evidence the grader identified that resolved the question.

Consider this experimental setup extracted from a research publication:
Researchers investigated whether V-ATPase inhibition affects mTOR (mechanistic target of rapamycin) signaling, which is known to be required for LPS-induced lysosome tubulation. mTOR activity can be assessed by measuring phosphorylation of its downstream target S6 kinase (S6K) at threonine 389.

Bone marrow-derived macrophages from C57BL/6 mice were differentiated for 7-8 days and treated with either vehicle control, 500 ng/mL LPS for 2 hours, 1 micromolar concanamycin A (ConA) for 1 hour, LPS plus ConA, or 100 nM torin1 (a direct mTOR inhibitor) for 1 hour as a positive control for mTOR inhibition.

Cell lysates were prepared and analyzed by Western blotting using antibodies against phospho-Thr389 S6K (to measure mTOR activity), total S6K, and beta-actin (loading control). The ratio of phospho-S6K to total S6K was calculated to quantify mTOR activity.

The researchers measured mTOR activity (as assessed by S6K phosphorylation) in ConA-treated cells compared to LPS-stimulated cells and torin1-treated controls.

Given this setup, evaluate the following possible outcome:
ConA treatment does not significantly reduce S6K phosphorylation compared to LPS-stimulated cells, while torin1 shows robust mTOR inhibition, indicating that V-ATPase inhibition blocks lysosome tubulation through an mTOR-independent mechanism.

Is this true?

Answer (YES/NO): NO